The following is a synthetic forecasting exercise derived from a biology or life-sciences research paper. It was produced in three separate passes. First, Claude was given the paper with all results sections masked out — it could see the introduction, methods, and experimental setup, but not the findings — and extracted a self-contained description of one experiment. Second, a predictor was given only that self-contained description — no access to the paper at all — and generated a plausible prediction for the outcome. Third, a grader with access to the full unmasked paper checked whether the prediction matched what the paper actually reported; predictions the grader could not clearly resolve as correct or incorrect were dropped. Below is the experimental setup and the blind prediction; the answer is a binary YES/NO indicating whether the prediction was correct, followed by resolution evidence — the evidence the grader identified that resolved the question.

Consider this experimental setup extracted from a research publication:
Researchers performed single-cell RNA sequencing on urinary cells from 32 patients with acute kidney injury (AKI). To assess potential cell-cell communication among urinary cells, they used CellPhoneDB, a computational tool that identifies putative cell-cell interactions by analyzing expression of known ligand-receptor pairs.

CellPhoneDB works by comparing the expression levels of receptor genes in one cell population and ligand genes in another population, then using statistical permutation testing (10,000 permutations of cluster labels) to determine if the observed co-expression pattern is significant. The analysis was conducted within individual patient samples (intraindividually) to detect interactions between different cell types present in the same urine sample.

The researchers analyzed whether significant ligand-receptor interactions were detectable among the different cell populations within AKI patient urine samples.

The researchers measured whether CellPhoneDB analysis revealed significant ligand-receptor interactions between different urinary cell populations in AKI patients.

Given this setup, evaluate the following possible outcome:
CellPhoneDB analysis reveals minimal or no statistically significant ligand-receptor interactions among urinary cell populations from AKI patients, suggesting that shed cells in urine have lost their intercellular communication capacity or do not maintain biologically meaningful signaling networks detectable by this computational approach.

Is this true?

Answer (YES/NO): NO